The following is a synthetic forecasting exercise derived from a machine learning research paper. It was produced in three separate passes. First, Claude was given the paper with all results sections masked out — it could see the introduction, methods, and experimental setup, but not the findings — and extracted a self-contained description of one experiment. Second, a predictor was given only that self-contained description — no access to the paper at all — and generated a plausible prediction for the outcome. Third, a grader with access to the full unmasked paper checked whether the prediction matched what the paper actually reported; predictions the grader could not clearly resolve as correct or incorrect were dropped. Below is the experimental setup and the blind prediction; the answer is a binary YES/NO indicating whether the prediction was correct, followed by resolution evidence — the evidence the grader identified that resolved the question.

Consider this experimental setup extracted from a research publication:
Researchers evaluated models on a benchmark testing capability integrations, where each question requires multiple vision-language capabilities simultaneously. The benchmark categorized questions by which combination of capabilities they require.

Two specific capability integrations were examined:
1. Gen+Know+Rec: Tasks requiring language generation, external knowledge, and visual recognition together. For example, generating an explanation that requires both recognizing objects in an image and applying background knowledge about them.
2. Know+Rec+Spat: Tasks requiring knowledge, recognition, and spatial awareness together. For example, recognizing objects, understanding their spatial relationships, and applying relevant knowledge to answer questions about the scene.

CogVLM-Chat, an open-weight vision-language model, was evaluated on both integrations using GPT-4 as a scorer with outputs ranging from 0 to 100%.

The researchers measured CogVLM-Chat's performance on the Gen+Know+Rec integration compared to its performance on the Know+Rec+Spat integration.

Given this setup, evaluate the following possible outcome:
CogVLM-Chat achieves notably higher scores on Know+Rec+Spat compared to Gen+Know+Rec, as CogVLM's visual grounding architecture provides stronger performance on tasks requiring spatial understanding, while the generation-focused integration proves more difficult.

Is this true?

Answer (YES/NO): YES